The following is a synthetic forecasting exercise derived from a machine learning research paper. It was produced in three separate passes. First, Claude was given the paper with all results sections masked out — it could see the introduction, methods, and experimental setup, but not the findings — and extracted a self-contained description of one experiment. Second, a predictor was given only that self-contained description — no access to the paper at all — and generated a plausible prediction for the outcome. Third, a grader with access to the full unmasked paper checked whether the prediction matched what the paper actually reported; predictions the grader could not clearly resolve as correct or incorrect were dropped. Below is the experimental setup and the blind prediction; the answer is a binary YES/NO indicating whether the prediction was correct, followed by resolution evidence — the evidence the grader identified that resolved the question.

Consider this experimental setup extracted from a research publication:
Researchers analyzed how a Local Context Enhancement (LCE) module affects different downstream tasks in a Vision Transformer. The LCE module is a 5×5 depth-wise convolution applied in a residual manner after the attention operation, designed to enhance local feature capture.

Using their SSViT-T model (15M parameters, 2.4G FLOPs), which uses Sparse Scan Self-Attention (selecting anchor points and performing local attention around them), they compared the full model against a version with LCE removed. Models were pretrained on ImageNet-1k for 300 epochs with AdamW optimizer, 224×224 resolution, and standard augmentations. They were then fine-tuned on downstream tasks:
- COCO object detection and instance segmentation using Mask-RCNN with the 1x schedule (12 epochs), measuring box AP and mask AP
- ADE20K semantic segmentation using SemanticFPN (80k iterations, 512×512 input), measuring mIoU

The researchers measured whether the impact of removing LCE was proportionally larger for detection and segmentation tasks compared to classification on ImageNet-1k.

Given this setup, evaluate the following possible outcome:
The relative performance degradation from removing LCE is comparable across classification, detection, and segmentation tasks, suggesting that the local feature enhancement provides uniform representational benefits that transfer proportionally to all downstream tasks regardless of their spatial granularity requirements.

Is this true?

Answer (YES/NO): NO